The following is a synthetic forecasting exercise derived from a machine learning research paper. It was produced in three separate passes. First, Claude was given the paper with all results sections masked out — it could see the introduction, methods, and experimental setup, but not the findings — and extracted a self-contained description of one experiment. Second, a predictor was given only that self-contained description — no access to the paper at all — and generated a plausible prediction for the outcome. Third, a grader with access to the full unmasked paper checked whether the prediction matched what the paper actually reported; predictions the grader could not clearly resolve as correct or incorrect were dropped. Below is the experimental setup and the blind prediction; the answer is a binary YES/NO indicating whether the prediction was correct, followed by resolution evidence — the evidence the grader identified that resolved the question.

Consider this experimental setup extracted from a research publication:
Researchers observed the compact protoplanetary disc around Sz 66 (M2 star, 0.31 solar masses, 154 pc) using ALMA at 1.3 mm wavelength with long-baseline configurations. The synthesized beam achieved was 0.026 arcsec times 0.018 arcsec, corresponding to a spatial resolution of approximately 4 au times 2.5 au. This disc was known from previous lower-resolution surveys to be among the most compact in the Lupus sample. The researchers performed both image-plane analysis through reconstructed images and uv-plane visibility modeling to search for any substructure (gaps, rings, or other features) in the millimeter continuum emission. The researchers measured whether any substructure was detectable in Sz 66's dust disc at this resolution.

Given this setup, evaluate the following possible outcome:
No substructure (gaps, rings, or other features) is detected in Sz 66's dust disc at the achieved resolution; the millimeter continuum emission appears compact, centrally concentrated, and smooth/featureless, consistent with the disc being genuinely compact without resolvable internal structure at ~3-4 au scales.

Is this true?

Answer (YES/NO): YES